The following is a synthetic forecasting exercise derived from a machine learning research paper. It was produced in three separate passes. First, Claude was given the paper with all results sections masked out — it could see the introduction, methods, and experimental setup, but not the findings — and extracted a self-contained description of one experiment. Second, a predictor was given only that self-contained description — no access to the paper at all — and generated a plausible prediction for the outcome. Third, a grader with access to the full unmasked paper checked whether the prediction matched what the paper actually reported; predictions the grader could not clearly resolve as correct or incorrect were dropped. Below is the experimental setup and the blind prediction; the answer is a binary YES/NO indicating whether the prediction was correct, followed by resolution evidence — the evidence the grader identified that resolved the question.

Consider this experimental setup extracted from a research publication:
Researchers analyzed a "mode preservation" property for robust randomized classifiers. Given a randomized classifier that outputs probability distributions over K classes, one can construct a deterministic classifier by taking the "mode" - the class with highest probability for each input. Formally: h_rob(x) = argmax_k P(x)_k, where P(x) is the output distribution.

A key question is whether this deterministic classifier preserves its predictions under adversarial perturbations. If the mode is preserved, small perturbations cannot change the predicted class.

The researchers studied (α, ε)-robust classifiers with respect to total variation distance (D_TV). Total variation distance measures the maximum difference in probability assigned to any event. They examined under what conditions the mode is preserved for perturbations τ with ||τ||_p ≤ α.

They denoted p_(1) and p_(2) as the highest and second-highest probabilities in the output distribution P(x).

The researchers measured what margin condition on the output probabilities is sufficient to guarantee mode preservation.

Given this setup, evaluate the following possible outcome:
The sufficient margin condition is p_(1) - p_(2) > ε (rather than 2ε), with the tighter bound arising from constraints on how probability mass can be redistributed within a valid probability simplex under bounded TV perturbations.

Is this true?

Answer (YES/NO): NO